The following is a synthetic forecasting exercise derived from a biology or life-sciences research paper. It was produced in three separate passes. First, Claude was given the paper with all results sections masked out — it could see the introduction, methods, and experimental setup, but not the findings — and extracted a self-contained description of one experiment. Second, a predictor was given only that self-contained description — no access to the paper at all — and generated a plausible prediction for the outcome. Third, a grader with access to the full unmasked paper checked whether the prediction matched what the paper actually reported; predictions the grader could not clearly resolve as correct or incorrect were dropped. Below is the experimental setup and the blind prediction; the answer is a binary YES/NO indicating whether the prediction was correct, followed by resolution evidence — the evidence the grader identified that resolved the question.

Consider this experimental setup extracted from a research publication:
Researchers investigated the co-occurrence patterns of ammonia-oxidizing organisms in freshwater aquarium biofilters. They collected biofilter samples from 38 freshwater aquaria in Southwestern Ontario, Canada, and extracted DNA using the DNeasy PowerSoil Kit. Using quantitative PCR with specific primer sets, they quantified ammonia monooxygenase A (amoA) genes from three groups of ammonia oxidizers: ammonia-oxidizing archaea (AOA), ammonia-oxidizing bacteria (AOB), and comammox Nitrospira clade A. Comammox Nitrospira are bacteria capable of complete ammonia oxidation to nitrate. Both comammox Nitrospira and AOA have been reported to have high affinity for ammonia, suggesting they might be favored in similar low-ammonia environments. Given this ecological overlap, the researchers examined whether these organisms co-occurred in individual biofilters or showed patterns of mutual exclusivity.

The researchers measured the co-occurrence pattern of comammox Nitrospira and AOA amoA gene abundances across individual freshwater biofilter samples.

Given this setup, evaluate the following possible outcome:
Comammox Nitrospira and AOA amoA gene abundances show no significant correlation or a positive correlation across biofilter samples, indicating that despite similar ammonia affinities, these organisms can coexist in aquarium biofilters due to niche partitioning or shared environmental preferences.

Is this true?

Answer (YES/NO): NO